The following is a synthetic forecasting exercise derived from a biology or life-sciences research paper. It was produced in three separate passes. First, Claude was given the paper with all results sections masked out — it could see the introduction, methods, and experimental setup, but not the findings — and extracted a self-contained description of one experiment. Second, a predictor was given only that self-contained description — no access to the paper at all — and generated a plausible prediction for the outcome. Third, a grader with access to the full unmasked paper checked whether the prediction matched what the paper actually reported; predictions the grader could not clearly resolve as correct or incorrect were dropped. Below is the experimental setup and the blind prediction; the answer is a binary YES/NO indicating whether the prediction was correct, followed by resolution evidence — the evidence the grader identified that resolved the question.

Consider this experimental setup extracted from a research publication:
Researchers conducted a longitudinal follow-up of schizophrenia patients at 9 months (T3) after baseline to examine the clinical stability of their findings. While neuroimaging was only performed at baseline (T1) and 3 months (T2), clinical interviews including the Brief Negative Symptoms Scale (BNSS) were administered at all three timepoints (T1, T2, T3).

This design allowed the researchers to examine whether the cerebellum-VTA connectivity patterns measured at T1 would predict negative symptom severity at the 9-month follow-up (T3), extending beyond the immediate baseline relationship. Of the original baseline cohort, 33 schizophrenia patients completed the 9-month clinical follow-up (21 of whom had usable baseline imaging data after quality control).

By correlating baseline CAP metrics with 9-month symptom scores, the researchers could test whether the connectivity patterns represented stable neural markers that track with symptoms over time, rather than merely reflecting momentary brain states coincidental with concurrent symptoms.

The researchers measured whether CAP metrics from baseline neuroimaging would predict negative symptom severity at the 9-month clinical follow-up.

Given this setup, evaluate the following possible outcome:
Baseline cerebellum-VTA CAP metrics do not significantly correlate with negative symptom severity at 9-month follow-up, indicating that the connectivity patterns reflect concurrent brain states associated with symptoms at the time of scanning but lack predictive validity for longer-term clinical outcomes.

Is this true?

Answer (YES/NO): YES